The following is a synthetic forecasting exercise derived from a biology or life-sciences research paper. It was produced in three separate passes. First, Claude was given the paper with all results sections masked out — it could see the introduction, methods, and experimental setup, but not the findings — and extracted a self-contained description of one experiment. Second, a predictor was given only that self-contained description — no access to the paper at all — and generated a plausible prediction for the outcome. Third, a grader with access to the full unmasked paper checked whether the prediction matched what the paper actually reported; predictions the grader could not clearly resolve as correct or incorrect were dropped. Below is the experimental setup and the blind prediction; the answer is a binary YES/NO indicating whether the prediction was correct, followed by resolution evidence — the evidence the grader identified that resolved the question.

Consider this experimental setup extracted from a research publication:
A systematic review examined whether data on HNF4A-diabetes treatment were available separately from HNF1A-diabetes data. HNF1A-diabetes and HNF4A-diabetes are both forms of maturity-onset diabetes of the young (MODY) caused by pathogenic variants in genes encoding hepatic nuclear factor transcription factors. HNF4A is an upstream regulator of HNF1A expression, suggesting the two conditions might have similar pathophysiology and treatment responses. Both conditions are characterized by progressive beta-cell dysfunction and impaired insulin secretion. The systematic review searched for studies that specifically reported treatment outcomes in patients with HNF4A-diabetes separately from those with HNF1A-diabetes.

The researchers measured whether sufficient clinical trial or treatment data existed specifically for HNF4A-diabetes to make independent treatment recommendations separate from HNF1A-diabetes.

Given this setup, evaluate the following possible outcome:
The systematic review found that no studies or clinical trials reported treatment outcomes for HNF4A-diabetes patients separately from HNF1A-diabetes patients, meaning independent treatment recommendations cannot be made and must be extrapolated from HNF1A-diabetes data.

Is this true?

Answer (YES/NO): NO